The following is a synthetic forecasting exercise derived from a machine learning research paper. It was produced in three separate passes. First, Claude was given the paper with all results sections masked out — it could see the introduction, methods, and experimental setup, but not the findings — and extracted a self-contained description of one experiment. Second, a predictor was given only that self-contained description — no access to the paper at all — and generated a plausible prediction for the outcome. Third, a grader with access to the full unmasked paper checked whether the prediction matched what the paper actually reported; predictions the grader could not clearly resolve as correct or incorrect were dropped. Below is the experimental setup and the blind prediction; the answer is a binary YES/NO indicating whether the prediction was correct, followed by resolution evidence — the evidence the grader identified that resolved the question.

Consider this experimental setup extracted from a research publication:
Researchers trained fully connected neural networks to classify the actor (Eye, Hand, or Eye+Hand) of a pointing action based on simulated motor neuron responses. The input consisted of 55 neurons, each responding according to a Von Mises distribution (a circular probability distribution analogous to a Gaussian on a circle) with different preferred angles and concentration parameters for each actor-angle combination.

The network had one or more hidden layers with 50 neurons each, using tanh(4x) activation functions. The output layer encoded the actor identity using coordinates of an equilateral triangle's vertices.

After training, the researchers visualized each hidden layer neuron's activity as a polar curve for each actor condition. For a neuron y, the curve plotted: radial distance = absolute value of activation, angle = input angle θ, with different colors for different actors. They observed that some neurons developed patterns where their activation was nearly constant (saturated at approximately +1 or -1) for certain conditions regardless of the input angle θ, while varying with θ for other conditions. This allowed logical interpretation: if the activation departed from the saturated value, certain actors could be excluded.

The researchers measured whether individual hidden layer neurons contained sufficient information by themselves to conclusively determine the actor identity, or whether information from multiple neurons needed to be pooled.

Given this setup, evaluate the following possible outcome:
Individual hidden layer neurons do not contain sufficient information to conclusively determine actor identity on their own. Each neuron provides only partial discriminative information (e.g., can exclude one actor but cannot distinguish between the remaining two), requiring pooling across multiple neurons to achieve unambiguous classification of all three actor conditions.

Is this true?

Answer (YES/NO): YES